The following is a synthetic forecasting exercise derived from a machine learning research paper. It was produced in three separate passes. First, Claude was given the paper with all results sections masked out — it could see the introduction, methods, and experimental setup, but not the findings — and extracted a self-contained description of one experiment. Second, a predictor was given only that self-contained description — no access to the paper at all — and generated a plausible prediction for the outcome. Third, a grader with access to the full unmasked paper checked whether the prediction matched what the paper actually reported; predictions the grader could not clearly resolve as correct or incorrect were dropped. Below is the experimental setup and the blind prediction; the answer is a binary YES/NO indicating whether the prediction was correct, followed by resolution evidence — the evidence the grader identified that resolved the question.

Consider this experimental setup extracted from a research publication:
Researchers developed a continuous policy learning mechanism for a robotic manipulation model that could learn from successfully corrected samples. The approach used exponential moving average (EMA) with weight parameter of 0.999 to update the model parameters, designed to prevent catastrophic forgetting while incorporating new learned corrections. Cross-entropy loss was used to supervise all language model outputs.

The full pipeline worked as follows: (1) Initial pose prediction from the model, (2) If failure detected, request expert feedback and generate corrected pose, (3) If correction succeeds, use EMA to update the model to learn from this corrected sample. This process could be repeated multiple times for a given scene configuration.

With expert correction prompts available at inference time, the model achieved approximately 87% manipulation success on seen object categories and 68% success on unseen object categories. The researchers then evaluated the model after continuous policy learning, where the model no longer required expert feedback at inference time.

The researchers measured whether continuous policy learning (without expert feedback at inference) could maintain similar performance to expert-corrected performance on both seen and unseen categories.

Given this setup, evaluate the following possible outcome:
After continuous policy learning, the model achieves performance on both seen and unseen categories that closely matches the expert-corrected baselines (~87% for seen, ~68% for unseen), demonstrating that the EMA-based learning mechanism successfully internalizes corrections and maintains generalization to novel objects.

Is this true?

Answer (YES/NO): NO